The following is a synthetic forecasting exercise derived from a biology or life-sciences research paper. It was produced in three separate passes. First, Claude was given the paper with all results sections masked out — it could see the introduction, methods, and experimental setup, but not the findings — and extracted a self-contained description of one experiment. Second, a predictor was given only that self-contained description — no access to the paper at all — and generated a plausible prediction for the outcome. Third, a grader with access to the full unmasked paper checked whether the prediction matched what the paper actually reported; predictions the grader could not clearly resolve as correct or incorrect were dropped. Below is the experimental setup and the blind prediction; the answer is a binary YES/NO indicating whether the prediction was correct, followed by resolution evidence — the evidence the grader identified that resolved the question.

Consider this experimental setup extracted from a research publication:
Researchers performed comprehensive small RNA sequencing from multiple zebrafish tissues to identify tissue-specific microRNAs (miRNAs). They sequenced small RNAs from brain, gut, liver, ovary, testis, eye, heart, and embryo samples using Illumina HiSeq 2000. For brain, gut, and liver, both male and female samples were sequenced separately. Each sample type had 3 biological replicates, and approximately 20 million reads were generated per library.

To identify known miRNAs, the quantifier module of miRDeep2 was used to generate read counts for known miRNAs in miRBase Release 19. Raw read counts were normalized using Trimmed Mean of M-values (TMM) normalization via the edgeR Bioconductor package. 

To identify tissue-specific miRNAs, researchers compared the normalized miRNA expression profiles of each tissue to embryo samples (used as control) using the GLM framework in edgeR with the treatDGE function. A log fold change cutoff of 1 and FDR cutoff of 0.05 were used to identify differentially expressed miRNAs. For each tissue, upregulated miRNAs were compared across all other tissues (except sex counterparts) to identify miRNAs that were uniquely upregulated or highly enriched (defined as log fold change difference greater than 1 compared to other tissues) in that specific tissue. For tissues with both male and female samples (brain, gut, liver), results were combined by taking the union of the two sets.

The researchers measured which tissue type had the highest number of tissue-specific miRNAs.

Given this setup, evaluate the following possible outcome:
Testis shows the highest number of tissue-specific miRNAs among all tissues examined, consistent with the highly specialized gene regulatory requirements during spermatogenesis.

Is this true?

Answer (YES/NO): NO